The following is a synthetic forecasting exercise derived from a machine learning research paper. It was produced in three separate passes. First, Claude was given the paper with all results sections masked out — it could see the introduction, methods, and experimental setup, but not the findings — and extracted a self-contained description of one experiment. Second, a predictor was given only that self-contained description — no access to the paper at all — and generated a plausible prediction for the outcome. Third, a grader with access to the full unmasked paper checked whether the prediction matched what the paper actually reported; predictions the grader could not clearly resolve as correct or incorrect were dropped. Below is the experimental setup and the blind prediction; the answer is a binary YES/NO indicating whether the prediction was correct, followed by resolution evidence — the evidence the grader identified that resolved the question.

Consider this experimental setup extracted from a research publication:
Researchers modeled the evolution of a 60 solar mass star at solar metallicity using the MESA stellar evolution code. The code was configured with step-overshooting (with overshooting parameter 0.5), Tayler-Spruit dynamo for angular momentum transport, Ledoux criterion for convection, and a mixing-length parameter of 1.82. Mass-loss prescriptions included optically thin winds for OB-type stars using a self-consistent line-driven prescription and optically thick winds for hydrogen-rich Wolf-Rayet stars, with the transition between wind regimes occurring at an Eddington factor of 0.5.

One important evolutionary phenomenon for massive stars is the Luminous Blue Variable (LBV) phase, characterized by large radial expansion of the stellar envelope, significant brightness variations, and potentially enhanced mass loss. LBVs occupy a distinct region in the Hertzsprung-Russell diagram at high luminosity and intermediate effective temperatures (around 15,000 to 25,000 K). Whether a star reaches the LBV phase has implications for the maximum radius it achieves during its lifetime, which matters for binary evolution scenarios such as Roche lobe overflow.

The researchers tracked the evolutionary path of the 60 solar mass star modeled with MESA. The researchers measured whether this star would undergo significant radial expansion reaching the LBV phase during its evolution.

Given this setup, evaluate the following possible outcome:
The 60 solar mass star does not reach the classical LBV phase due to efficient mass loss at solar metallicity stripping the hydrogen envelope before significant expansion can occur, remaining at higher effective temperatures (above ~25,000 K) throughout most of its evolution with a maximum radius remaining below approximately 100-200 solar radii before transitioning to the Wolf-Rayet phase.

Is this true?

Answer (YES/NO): NO